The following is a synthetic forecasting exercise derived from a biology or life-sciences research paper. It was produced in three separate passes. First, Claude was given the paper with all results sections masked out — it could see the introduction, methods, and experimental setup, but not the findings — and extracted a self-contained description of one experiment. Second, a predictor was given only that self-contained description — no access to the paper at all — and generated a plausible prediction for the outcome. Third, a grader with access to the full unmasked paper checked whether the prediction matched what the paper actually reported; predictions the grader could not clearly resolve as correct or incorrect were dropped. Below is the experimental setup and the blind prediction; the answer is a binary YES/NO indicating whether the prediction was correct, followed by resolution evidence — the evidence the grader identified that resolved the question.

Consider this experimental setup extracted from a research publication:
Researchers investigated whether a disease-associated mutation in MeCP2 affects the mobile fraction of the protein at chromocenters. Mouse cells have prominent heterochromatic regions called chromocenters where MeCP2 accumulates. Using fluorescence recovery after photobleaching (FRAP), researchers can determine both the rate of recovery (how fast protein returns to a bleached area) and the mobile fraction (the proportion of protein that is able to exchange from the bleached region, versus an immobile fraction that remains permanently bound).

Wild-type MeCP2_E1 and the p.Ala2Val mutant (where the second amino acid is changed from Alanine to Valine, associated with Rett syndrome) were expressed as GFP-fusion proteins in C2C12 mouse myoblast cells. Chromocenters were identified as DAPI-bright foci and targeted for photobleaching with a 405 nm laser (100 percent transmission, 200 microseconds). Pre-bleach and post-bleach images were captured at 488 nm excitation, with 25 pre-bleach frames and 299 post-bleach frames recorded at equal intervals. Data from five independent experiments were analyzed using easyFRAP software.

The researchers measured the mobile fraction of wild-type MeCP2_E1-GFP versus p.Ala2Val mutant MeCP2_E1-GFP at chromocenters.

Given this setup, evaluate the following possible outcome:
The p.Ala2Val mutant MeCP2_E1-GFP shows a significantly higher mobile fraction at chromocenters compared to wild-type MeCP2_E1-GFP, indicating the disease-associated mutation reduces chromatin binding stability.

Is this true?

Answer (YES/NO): NO